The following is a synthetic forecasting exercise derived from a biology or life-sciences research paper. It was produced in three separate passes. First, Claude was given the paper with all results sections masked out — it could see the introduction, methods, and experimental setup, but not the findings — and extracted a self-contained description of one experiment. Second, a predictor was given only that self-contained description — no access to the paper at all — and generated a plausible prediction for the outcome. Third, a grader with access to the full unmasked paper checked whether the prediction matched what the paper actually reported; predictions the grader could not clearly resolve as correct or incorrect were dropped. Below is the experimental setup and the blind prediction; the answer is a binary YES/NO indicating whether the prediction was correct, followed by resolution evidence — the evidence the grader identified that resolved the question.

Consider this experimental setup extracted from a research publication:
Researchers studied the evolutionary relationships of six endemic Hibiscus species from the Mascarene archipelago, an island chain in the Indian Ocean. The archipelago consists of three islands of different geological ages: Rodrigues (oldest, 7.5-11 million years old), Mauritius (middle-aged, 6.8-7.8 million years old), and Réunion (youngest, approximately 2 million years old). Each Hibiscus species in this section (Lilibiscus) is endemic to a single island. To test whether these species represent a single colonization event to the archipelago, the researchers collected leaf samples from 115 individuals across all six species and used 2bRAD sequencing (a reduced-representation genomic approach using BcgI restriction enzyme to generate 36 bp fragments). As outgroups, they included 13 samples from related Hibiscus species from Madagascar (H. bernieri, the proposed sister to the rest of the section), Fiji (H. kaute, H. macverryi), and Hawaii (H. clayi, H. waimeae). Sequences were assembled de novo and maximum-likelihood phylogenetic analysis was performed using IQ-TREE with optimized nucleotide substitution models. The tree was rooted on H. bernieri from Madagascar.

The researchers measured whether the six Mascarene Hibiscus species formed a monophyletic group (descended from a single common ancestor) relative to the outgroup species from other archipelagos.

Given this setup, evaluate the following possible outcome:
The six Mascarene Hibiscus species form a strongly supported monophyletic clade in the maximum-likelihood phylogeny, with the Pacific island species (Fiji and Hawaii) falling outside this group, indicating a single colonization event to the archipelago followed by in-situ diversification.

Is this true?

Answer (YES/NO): YES